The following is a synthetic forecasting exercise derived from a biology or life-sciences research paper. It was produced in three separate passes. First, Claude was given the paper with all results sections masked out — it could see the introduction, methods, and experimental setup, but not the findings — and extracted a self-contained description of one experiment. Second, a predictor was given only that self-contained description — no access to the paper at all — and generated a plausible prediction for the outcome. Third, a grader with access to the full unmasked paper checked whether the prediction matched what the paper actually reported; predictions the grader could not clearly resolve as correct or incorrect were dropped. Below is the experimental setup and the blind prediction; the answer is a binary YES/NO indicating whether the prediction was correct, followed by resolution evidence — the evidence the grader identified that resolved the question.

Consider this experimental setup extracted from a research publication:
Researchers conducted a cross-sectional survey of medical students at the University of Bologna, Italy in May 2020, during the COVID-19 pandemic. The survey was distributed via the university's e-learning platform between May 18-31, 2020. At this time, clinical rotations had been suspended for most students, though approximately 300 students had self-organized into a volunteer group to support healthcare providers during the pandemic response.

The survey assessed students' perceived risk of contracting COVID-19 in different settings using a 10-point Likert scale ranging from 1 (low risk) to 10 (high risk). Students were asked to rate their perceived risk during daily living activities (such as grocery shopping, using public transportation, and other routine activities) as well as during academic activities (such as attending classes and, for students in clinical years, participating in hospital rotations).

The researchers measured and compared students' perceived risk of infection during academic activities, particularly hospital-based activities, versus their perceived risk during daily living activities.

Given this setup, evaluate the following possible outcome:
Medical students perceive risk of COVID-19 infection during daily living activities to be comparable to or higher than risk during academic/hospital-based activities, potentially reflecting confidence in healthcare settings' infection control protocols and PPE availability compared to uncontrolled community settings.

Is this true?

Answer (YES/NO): NO